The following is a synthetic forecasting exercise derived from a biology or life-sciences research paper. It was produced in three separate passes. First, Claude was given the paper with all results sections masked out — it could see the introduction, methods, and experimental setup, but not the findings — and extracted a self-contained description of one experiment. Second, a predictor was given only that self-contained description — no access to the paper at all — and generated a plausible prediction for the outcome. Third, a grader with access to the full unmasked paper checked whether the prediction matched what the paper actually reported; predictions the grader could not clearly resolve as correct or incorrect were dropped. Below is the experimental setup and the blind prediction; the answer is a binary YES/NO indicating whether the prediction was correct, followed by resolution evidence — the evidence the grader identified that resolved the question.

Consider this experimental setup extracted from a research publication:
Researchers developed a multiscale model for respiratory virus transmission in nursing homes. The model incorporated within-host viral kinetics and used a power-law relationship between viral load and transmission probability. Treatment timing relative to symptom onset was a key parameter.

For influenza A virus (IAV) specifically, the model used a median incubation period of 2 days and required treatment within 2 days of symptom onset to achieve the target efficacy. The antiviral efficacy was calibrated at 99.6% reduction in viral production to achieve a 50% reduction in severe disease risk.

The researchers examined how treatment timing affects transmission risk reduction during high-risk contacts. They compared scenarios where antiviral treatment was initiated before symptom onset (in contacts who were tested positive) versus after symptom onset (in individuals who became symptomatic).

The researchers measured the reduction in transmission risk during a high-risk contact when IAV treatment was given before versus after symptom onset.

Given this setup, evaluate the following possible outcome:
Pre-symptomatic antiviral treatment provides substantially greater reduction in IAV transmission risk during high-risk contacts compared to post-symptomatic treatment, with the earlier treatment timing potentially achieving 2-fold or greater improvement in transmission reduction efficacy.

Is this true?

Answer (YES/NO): YES